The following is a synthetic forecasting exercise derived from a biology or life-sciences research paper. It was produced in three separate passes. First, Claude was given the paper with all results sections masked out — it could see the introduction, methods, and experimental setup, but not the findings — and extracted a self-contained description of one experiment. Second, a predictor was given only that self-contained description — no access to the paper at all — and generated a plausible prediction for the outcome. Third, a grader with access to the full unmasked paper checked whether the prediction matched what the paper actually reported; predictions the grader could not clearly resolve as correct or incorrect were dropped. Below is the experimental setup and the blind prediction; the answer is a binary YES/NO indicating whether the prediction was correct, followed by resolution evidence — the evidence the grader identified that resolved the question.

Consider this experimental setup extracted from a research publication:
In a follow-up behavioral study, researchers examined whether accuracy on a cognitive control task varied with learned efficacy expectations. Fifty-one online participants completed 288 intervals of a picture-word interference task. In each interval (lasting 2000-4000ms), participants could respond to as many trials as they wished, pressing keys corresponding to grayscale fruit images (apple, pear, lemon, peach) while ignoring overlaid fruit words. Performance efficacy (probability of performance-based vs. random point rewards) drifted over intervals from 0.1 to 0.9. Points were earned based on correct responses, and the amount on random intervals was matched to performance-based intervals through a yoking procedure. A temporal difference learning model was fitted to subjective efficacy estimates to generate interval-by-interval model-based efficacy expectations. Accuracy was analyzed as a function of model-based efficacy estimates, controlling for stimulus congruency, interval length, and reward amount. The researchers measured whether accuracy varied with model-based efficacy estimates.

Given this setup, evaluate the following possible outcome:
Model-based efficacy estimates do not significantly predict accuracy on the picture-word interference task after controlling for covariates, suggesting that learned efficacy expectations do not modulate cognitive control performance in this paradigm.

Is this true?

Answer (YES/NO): NO